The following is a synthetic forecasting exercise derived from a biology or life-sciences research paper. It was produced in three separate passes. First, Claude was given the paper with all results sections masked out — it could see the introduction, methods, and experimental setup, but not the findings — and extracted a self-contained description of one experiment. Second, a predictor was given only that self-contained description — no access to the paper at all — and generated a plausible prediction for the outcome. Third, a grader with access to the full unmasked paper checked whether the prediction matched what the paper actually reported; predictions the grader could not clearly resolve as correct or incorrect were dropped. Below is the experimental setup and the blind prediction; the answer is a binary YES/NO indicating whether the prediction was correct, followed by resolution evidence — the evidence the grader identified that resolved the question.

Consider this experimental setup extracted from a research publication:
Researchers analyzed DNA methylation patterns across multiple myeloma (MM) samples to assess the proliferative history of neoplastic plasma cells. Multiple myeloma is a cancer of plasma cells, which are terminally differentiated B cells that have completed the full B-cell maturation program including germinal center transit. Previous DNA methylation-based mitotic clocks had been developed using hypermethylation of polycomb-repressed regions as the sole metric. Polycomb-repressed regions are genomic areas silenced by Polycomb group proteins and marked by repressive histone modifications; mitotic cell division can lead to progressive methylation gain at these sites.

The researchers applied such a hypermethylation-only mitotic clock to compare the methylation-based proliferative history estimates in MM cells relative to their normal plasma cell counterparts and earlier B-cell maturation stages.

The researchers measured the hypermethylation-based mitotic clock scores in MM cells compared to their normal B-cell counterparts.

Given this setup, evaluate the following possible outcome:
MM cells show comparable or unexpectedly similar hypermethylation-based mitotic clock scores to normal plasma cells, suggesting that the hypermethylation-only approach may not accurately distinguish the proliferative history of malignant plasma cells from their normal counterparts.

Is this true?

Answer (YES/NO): YES